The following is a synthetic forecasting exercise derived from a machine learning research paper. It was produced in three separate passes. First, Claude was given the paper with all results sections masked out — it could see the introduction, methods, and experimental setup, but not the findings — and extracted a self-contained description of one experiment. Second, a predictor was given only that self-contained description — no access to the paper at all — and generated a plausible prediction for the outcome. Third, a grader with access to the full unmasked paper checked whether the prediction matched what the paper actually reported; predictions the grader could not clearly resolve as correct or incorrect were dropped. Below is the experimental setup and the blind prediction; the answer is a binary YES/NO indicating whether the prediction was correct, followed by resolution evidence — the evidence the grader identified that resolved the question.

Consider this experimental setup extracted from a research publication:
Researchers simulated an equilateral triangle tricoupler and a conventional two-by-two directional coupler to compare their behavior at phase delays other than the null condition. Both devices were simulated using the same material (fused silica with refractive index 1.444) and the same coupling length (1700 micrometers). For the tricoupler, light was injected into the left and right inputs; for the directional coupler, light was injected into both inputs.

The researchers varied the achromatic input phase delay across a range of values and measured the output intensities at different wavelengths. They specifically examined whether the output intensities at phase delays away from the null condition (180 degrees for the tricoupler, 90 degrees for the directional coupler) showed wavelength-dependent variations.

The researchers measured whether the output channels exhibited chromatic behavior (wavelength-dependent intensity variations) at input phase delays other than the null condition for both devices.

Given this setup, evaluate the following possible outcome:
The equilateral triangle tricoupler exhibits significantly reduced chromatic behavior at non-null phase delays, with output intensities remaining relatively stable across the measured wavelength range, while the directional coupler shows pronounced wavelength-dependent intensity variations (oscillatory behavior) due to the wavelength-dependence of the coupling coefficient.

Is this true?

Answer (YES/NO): NO